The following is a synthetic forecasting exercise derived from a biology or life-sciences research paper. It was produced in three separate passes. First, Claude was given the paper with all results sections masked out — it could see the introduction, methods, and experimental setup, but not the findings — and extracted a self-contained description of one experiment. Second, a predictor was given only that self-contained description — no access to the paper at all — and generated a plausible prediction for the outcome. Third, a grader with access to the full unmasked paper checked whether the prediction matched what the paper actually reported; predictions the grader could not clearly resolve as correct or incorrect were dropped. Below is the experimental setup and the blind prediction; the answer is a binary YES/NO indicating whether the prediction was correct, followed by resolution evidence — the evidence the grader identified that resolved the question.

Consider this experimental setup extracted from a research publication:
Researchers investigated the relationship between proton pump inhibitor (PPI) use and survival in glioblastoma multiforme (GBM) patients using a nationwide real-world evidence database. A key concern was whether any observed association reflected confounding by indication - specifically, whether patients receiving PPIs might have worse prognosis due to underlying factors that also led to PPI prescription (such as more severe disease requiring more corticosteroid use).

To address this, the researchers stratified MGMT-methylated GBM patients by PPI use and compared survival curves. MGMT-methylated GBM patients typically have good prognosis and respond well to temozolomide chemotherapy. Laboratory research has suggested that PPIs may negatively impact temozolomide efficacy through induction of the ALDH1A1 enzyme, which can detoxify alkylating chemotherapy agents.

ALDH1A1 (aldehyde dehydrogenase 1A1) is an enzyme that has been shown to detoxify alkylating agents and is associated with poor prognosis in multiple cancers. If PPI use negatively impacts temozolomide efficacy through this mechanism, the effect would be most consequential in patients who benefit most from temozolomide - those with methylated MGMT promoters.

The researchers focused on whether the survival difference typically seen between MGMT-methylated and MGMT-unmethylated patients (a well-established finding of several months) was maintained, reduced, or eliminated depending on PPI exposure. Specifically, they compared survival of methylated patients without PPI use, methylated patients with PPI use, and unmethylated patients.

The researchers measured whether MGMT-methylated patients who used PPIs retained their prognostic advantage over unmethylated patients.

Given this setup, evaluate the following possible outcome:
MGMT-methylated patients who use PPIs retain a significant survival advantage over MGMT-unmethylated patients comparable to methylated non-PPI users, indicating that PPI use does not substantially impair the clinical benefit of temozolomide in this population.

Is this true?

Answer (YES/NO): NO